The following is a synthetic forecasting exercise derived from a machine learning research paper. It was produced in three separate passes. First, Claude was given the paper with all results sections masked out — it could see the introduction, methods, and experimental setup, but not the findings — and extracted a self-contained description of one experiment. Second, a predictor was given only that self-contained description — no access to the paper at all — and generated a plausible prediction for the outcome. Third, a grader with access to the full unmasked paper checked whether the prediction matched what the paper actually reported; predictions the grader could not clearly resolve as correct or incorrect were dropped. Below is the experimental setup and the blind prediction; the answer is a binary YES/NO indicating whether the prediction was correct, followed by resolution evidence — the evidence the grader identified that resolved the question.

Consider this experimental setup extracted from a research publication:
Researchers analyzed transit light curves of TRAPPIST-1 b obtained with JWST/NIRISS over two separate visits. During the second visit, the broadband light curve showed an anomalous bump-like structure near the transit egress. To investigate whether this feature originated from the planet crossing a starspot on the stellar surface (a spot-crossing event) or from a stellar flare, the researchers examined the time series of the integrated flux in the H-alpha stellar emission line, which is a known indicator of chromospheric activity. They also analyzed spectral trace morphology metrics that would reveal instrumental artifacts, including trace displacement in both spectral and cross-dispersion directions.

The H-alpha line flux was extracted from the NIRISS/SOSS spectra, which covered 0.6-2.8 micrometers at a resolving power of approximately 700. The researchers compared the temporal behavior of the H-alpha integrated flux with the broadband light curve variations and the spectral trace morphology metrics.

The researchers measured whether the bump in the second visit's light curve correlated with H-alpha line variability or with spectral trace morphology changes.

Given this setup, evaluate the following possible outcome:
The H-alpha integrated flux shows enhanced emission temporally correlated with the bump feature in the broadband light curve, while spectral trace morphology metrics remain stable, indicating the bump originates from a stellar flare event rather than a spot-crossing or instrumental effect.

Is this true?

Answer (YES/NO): YES